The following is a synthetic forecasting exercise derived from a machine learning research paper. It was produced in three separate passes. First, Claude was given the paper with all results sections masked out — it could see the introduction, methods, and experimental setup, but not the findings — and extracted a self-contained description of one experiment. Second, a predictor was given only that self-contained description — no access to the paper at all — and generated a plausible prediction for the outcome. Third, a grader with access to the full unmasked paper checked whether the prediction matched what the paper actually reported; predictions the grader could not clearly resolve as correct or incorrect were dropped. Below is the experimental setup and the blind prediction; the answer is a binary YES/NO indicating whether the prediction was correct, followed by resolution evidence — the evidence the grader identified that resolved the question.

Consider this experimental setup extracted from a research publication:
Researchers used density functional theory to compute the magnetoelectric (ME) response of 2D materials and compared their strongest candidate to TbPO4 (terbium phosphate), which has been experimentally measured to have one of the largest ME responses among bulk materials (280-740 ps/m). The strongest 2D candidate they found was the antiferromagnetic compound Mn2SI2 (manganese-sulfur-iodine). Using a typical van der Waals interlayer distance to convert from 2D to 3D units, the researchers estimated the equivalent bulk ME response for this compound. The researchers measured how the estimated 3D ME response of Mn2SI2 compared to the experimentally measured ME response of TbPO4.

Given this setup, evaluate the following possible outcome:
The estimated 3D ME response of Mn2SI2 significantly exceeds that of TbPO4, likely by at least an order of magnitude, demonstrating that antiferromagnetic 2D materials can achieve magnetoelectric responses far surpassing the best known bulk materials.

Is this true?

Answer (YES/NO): NO